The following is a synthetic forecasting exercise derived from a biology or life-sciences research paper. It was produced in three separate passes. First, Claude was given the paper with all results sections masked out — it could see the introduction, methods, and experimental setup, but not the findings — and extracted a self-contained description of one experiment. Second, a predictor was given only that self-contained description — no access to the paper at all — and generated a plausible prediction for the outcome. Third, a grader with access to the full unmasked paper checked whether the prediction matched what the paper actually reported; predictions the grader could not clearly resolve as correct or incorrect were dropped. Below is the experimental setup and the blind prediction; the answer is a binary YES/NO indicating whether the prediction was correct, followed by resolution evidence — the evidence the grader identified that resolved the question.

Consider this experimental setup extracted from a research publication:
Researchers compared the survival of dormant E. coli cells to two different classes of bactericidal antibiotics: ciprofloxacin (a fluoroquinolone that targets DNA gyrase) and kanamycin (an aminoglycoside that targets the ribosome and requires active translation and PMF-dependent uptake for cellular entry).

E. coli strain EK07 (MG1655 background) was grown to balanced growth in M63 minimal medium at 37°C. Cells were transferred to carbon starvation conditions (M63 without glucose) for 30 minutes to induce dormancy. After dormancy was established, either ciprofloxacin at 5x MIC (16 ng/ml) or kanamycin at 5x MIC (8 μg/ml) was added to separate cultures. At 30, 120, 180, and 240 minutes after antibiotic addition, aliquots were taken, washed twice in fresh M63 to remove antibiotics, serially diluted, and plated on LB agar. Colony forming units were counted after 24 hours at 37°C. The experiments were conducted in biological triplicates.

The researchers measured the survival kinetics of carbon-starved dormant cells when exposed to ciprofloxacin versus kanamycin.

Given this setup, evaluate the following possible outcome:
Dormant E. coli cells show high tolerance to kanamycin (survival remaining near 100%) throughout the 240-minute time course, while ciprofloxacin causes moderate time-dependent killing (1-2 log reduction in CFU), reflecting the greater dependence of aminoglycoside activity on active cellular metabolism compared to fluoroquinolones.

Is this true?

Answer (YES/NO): NO